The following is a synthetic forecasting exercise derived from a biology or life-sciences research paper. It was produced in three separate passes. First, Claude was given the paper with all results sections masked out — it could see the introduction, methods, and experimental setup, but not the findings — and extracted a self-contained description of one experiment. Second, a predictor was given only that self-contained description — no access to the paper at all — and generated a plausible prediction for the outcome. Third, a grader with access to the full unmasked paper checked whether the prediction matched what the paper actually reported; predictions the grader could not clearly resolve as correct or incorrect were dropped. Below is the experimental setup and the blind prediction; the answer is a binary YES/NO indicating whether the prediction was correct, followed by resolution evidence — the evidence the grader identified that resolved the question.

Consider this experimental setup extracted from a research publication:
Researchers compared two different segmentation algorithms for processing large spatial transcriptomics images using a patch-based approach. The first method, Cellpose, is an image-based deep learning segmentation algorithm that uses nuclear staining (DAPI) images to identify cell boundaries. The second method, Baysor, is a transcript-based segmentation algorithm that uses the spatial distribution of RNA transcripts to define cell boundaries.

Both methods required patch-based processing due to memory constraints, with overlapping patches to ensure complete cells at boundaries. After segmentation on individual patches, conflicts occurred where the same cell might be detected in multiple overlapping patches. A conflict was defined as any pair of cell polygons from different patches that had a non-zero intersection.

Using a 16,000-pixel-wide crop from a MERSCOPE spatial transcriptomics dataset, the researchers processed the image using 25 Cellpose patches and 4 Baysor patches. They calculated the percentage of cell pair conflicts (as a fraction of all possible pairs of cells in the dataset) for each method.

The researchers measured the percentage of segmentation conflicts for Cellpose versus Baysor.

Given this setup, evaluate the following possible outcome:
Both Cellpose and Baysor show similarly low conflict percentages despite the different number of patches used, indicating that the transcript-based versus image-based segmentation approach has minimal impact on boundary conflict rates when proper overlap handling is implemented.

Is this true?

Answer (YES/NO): NO